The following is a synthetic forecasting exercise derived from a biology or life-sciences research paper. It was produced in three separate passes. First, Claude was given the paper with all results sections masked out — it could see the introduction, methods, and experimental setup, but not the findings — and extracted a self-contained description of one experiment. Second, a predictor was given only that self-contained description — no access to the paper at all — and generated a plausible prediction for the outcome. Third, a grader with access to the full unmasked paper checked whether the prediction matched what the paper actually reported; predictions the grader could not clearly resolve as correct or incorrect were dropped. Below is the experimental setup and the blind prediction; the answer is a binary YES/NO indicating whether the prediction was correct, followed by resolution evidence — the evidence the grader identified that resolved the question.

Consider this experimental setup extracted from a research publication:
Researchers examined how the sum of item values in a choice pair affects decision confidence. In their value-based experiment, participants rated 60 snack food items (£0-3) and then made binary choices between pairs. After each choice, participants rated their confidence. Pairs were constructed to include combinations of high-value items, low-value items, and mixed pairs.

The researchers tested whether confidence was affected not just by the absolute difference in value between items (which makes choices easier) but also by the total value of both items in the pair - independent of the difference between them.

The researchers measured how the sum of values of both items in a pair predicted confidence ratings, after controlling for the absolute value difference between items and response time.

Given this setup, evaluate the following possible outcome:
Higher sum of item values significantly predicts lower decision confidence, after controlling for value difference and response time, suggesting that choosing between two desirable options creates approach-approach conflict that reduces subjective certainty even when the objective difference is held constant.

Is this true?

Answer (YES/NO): NO